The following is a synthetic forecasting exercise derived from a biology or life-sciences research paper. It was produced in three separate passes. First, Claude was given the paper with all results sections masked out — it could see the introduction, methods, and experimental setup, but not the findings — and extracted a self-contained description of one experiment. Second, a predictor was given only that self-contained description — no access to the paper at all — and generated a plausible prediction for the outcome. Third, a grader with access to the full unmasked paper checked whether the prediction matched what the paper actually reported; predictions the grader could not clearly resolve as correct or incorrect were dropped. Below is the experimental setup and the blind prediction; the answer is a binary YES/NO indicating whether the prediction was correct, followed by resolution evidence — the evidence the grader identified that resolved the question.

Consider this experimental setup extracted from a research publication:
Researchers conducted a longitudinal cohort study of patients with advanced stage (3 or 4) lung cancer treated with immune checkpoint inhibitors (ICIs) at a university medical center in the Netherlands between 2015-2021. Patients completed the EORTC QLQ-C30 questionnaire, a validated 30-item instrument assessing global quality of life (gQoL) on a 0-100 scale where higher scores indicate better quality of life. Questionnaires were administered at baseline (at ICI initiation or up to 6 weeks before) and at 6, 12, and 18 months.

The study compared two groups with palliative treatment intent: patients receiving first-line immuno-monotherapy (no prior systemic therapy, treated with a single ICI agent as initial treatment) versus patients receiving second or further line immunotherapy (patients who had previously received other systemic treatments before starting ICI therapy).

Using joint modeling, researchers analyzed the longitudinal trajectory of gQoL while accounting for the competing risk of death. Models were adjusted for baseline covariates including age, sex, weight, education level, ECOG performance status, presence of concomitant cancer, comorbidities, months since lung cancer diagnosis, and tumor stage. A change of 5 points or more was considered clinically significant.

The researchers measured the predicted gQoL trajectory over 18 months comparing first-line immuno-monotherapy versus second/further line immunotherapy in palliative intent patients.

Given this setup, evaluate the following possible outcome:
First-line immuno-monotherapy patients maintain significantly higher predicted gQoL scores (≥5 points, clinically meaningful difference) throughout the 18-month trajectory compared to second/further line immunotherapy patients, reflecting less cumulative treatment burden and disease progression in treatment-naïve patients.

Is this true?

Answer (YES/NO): YES